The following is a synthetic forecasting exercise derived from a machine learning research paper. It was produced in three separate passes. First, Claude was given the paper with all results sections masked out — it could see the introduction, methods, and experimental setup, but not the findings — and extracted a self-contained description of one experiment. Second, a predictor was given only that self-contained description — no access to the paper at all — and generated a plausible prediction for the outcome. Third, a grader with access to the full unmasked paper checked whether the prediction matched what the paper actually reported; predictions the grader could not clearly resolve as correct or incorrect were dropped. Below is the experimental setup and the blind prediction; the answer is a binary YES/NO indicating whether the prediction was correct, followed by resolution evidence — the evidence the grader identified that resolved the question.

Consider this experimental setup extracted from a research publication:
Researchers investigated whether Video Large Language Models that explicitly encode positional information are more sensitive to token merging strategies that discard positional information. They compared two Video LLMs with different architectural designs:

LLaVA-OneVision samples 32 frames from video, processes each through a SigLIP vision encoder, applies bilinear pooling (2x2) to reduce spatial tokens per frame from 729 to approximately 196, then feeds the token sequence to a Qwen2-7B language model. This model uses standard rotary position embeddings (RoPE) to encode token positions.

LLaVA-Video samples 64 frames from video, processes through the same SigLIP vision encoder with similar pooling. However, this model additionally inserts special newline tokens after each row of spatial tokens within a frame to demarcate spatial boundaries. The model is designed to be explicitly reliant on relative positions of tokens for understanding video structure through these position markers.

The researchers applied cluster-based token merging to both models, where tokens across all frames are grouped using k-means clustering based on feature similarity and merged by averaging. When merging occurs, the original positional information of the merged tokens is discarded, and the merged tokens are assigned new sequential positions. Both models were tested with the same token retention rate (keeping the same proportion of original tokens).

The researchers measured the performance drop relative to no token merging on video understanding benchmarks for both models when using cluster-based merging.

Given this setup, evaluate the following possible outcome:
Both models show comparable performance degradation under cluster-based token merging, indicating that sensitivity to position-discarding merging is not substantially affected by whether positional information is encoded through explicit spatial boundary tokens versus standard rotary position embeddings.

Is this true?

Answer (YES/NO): NO